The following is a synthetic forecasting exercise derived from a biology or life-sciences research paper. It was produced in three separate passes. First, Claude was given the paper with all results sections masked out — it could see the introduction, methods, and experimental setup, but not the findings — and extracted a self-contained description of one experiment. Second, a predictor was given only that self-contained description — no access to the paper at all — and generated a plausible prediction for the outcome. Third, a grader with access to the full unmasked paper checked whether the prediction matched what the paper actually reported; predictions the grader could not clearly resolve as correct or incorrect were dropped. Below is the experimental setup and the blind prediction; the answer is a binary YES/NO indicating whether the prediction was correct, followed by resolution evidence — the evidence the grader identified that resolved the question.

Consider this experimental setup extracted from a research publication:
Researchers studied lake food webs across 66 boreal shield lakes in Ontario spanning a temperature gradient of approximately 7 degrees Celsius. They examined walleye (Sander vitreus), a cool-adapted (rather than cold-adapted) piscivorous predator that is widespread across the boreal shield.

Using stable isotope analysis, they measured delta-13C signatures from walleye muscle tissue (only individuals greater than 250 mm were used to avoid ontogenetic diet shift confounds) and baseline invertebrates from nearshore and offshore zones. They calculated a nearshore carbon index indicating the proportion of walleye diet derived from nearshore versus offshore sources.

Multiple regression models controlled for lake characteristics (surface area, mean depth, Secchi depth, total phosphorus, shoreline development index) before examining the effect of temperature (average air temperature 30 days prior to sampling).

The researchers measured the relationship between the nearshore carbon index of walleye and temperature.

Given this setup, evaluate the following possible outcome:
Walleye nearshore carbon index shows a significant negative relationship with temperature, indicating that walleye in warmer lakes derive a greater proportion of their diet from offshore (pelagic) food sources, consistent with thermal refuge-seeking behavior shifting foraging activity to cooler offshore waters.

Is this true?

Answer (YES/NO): NO